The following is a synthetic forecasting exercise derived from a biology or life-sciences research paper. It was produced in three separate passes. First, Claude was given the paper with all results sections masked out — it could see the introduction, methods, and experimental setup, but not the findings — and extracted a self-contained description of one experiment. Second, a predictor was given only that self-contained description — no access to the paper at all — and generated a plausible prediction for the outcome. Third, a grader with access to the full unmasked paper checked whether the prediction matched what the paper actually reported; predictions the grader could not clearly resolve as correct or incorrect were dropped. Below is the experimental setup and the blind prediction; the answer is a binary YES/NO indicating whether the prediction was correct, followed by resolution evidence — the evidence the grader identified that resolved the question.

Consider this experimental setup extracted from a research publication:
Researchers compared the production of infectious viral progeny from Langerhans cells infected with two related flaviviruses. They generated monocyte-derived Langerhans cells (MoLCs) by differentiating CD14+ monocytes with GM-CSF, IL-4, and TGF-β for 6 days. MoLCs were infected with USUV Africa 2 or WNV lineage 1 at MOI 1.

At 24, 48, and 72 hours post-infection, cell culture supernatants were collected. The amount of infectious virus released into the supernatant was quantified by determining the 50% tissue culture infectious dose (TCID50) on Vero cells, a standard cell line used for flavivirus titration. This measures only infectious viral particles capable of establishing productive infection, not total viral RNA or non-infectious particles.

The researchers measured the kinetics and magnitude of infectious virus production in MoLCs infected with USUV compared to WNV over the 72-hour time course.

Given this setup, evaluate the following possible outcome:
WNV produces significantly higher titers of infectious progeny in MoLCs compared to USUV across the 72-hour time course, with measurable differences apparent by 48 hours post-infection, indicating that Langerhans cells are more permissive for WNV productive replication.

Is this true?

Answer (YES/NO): NO